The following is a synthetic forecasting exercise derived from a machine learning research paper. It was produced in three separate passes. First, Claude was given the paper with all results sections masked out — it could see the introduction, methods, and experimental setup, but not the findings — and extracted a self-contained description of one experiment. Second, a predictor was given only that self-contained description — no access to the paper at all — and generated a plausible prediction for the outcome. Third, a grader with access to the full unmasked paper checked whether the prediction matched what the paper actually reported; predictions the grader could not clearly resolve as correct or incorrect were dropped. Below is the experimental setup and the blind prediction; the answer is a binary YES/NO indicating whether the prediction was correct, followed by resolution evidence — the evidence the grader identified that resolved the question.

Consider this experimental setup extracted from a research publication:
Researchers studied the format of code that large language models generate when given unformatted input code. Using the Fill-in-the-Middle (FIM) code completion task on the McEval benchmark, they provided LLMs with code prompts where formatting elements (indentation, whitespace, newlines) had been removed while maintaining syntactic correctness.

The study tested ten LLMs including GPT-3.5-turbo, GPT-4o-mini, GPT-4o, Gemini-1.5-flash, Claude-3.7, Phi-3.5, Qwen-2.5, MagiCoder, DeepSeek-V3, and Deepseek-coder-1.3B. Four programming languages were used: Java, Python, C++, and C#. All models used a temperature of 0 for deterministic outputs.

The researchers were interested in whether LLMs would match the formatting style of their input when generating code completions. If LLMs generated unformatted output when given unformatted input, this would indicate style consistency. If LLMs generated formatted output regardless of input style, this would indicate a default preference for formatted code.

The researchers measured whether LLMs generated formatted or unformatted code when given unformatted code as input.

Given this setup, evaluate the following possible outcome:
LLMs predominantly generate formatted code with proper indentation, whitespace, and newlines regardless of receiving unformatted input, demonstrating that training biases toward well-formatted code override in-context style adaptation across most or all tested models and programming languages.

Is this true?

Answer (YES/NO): YES